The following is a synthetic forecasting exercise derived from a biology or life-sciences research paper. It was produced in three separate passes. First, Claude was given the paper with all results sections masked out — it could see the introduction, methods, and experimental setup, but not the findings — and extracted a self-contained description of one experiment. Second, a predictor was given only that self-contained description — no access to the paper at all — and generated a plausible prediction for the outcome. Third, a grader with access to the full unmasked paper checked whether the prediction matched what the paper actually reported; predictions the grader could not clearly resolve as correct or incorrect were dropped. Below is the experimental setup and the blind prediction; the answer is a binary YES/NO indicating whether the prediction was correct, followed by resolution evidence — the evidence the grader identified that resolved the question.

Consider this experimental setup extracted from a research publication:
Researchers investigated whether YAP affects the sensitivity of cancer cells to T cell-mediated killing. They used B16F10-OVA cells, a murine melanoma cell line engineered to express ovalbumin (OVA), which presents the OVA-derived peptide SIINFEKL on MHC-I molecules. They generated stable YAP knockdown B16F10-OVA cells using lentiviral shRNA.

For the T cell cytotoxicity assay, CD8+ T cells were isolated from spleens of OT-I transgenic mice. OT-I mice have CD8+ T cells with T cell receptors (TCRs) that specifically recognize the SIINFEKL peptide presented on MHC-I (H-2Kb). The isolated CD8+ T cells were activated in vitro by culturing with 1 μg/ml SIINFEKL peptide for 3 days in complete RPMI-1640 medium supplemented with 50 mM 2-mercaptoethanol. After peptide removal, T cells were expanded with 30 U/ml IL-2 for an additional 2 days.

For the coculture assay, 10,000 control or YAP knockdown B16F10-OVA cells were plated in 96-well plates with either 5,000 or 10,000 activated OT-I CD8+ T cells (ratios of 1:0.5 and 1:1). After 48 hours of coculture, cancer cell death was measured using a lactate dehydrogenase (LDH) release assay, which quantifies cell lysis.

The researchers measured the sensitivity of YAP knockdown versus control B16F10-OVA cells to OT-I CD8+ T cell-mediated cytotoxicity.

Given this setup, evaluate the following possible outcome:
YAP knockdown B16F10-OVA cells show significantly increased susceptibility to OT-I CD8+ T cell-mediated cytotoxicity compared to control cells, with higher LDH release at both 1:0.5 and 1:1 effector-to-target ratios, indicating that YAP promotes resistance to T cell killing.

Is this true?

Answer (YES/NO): YES